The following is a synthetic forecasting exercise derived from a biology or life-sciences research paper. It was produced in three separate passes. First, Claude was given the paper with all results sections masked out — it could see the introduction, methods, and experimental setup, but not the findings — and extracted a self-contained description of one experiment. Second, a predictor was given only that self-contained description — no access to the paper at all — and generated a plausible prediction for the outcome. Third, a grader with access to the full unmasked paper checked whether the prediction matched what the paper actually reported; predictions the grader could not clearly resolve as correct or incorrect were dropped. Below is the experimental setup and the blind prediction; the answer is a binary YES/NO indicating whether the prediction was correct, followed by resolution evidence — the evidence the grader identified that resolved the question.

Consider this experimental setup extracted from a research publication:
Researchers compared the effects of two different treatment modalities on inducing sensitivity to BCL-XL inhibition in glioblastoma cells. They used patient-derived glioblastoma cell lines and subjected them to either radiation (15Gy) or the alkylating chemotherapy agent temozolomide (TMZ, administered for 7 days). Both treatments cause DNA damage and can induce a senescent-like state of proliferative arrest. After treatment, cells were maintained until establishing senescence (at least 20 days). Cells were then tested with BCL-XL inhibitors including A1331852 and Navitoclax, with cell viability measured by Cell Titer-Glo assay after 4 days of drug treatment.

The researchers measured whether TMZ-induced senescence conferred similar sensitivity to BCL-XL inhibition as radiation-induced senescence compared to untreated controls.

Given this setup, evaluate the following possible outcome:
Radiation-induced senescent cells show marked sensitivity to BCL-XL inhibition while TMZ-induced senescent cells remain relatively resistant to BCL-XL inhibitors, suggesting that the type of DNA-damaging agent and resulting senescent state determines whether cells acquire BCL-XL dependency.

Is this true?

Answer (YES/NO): NO